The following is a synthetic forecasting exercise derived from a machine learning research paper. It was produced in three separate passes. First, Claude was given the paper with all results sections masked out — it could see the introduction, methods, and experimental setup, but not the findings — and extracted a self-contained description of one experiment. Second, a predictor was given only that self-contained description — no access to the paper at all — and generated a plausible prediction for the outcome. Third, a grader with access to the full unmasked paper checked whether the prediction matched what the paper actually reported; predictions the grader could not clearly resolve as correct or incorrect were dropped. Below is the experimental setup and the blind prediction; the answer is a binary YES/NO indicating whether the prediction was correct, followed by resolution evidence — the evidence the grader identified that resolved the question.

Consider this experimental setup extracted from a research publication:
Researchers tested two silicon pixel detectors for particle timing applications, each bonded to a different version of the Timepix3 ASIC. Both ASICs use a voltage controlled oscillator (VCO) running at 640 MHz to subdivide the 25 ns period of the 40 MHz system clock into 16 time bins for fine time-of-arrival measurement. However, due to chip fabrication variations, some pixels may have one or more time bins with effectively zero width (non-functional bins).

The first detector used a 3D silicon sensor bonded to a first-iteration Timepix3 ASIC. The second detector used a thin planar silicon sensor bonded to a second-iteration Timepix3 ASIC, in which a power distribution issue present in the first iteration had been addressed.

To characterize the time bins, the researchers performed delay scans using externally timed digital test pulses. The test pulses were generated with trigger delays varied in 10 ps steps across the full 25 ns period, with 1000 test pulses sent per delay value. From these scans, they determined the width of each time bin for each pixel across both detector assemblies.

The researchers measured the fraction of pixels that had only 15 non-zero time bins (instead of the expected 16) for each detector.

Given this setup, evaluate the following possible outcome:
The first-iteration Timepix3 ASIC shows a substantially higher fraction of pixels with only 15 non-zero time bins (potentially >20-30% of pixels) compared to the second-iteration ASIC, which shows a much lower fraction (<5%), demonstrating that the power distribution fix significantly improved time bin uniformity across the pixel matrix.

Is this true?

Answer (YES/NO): NO